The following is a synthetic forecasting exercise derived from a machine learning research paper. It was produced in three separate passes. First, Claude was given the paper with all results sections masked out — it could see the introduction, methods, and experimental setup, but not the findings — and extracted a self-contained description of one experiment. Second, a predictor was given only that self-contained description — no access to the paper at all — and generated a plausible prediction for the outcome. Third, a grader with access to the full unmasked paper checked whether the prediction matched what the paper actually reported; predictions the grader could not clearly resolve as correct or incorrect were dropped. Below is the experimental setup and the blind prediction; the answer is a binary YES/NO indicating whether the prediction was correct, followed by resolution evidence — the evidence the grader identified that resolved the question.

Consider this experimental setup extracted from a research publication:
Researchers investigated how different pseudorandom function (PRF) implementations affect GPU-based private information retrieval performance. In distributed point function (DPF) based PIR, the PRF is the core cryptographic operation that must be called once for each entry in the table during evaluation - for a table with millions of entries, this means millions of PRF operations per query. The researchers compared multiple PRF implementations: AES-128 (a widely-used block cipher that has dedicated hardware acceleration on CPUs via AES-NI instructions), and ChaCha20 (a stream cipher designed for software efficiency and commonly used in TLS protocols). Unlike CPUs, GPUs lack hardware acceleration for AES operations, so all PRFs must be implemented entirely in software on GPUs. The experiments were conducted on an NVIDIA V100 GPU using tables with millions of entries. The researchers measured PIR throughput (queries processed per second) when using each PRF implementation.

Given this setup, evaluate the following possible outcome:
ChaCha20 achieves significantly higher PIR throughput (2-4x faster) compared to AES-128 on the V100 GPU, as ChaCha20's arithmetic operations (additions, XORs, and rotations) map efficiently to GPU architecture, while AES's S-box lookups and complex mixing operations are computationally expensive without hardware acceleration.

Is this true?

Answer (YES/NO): YES